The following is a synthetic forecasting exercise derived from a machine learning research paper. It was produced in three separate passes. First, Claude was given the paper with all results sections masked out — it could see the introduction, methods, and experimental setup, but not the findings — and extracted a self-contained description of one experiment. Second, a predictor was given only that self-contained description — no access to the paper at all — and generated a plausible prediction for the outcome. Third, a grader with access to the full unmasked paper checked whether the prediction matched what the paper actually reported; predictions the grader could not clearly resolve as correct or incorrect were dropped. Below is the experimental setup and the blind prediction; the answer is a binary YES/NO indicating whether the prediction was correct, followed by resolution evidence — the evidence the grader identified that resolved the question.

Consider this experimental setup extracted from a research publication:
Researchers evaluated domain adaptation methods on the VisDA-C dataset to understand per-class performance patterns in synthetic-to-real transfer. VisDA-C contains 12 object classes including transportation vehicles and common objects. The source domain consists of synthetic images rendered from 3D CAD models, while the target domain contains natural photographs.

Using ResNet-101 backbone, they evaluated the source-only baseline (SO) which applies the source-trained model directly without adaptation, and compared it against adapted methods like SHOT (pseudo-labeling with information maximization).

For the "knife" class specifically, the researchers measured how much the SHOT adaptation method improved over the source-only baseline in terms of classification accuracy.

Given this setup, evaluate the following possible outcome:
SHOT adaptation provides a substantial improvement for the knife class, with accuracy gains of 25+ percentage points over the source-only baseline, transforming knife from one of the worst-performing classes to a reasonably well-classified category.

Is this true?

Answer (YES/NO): YES